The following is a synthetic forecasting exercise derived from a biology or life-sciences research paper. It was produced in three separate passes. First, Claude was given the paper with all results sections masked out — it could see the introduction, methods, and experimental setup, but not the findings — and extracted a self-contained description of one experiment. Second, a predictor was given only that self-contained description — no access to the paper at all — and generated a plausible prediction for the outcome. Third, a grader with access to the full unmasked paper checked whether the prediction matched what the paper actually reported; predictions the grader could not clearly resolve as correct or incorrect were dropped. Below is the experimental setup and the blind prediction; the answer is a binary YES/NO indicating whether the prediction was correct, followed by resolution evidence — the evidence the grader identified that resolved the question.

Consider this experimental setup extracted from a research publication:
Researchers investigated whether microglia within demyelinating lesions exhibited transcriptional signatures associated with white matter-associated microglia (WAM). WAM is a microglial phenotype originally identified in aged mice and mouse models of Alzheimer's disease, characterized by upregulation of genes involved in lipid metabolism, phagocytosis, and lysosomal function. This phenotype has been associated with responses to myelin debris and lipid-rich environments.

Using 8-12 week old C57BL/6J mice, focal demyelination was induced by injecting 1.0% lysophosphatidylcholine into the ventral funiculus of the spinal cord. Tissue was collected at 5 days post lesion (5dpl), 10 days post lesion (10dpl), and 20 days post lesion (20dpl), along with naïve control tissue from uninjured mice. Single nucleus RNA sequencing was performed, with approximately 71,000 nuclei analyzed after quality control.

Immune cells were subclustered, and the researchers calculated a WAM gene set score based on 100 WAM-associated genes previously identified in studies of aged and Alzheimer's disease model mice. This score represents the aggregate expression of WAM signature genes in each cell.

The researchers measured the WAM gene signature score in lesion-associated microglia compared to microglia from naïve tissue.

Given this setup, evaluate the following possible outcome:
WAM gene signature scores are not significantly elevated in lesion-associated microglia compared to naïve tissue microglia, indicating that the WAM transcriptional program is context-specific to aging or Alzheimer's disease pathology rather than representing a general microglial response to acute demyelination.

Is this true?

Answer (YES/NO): NO